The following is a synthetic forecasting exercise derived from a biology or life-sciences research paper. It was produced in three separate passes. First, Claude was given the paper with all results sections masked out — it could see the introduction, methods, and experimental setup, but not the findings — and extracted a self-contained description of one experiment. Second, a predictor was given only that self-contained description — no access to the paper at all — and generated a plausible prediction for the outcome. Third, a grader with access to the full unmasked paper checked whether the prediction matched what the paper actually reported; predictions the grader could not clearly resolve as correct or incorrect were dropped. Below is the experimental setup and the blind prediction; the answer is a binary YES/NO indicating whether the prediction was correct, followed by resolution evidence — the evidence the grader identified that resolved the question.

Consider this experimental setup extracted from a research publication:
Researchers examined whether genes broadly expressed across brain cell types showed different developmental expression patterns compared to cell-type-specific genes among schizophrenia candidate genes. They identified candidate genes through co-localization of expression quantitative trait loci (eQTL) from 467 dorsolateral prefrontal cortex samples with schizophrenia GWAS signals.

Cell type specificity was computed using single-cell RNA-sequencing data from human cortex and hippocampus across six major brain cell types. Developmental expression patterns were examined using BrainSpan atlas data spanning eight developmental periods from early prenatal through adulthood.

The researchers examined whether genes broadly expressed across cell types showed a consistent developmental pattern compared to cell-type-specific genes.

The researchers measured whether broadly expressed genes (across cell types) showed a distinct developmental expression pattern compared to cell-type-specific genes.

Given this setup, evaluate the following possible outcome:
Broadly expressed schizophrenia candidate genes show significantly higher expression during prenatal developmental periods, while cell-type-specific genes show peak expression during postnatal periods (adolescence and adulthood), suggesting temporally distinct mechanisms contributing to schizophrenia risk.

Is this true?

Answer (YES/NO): NO